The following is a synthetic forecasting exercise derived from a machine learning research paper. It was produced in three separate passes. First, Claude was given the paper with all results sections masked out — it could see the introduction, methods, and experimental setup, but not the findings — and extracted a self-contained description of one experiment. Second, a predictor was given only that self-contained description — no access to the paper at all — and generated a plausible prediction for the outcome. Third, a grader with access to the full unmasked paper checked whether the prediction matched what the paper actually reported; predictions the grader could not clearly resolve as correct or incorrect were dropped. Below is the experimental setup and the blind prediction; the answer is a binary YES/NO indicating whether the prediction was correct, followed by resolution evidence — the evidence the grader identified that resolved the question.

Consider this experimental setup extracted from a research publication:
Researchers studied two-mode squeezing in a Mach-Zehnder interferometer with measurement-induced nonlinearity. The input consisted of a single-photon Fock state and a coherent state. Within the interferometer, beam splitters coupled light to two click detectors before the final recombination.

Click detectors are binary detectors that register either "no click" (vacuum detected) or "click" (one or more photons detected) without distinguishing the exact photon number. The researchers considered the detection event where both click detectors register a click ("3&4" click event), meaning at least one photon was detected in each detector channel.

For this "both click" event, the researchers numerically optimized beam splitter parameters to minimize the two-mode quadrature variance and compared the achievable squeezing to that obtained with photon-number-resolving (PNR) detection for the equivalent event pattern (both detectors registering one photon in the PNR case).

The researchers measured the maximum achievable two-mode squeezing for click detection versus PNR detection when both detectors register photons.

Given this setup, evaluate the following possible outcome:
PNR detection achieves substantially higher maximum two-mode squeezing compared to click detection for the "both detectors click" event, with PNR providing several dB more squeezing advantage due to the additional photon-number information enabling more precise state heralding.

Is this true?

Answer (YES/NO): NO